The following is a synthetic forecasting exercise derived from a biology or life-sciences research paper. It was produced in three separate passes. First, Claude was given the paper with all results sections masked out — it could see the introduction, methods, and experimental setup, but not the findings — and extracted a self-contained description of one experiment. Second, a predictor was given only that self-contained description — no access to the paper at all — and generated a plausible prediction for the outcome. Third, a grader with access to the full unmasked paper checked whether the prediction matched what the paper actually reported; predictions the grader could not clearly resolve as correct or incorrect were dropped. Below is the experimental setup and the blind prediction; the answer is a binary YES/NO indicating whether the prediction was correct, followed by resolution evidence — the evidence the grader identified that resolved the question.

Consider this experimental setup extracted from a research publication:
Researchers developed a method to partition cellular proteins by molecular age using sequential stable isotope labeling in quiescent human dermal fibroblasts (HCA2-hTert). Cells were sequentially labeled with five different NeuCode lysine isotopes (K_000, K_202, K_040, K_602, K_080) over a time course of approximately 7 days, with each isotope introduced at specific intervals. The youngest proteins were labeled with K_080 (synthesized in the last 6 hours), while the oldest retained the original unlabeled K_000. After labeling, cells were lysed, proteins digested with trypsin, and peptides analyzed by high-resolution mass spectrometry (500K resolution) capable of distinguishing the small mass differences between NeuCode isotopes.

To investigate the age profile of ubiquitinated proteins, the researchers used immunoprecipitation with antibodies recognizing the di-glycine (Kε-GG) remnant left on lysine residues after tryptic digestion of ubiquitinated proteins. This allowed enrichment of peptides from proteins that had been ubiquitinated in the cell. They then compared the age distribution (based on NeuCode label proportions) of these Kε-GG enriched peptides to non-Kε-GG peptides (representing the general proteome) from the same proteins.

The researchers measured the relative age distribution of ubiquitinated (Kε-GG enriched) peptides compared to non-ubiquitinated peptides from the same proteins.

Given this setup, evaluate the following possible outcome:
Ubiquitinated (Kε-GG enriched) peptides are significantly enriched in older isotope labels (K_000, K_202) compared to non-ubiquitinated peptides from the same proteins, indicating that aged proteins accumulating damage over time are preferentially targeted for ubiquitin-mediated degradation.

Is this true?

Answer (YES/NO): NO